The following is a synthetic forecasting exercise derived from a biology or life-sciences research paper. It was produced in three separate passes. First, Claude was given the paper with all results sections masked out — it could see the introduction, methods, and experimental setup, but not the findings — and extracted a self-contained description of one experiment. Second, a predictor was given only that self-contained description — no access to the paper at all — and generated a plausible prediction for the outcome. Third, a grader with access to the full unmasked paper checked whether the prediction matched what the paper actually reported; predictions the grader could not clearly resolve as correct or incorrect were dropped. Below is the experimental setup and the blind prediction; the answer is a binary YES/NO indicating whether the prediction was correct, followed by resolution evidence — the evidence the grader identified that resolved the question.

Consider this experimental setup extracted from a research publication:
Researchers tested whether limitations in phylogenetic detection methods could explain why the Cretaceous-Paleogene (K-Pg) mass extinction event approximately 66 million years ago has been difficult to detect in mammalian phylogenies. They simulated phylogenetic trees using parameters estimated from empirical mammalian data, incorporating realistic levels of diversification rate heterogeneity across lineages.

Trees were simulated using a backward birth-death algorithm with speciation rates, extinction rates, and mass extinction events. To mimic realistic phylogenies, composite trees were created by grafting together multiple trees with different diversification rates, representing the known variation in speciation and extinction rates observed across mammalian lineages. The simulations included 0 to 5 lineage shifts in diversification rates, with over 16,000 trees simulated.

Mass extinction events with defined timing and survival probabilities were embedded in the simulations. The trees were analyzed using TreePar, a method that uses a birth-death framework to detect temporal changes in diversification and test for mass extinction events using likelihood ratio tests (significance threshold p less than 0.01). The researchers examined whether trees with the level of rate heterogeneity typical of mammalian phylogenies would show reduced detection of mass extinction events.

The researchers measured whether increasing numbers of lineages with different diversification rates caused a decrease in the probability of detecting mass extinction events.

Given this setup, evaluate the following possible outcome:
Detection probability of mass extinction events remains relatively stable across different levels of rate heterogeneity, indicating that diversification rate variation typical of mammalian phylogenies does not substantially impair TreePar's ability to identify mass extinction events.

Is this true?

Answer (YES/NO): YES